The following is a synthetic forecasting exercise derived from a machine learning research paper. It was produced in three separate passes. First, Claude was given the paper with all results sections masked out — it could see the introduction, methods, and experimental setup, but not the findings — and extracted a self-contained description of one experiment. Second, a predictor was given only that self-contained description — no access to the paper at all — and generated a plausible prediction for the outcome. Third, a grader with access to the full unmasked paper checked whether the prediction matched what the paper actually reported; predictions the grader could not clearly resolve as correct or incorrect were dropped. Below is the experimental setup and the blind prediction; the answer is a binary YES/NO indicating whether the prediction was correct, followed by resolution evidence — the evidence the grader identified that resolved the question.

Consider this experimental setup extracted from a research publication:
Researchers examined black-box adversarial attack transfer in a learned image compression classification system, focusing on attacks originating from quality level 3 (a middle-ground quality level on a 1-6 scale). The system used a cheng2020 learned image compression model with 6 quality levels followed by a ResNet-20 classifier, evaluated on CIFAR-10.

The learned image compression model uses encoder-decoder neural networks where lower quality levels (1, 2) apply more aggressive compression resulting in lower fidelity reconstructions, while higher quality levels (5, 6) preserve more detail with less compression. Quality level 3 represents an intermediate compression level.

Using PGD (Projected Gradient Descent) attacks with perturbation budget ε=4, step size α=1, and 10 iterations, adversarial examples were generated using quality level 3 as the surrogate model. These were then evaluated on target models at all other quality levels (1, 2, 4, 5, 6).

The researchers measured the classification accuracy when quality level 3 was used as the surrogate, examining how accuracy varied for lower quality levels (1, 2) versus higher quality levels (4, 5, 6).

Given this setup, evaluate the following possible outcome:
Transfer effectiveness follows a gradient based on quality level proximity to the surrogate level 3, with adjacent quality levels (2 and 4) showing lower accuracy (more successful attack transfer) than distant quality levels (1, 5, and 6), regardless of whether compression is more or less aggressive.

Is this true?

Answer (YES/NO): NO